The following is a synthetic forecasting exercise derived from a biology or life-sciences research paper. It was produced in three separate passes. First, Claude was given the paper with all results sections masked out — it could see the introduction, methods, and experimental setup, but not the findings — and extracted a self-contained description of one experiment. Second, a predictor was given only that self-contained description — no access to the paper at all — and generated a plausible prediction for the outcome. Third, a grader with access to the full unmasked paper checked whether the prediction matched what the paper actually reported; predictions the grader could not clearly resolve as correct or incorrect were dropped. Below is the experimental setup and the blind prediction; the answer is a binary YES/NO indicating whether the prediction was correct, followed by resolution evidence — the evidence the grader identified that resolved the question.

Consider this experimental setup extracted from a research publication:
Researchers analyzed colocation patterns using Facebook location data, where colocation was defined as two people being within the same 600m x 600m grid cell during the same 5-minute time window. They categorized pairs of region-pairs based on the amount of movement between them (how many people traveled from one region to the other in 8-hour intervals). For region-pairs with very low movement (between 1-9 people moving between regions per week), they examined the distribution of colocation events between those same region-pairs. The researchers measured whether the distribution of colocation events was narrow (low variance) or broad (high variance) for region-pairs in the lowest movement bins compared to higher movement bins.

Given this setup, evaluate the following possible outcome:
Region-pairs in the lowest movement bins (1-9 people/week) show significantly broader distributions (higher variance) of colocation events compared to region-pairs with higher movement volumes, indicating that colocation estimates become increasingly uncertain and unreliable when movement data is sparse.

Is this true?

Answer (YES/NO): NO